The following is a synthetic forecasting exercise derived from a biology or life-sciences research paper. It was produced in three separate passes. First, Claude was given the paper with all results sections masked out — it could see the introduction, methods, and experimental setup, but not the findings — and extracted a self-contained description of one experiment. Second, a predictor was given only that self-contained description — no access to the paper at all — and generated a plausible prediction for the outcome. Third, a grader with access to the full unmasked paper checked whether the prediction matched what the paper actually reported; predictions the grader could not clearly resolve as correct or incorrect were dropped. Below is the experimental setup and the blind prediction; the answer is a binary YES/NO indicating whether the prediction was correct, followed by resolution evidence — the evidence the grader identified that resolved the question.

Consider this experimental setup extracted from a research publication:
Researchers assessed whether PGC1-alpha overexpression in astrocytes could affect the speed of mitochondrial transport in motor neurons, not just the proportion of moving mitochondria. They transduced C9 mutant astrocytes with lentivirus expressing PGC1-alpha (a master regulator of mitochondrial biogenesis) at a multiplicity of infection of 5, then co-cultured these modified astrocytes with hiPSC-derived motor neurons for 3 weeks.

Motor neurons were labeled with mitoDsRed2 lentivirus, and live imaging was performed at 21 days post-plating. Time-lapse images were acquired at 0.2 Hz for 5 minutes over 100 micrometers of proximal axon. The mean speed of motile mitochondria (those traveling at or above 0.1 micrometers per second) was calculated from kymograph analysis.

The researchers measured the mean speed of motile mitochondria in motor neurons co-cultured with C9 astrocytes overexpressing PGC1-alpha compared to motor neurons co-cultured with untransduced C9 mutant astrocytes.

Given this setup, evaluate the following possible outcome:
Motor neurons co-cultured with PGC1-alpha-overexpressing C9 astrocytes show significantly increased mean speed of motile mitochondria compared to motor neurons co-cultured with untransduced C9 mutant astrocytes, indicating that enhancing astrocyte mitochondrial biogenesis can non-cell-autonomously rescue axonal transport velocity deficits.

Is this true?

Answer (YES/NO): YES